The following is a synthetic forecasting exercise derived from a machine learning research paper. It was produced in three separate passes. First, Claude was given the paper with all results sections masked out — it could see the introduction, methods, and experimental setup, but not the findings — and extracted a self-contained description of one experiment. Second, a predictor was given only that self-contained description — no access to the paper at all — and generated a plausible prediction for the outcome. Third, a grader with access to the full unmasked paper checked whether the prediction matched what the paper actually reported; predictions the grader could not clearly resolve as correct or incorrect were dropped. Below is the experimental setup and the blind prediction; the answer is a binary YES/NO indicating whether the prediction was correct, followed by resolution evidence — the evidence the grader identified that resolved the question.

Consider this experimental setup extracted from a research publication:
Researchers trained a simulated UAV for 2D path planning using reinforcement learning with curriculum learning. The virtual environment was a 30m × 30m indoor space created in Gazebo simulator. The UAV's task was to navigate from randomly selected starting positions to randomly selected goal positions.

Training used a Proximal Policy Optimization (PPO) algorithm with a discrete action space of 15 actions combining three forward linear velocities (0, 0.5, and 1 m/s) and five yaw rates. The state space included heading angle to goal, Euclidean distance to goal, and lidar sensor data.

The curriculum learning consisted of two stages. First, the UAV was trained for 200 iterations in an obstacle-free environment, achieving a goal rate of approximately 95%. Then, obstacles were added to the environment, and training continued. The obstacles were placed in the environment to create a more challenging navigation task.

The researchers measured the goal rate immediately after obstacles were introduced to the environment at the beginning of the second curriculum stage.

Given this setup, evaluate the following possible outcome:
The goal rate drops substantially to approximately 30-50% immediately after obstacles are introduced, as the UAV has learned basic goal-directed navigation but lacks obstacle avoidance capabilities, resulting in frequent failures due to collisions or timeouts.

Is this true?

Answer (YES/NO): YES